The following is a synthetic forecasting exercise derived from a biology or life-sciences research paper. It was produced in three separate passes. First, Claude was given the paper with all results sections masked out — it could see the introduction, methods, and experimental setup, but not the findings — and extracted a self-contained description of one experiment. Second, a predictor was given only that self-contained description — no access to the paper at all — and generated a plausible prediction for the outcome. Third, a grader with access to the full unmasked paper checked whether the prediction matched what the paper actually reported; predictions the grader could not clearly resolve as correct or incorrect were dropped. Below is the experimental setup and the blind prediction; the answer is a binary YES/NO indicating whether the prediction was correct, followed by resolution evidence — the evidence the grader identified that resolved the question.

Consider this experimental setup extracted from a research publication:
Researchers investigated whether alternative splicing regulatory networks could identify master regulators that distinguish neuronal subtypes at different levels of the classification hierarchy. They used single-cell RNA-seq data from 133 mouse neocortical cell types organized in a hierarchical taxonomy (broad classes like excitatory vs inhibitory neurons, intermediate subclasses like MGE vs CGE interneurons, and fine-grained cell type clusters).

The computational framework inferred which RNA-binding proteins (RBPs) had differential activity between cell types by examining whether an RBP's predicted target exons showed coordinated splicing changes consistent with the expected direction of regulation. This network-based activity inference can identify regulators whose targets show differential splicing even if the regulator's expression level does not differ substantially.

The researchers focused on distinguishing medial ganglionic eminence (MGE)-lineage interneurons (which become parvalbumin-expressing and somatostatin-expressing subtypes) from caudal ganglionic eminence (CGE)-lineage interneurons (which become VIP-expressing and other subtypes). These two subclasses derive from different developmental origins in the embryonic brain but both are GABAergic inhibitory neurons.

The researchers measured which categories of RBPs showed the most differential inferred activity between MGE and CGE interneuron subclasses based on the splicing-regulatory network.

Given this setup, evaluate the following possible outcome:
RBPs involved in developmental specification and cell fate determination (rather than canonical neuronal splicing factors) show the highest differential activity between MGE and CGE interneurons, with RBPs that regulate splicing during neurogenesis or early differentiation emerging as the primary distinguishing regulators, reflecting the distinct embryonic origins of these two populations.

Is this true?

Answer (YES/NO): NO